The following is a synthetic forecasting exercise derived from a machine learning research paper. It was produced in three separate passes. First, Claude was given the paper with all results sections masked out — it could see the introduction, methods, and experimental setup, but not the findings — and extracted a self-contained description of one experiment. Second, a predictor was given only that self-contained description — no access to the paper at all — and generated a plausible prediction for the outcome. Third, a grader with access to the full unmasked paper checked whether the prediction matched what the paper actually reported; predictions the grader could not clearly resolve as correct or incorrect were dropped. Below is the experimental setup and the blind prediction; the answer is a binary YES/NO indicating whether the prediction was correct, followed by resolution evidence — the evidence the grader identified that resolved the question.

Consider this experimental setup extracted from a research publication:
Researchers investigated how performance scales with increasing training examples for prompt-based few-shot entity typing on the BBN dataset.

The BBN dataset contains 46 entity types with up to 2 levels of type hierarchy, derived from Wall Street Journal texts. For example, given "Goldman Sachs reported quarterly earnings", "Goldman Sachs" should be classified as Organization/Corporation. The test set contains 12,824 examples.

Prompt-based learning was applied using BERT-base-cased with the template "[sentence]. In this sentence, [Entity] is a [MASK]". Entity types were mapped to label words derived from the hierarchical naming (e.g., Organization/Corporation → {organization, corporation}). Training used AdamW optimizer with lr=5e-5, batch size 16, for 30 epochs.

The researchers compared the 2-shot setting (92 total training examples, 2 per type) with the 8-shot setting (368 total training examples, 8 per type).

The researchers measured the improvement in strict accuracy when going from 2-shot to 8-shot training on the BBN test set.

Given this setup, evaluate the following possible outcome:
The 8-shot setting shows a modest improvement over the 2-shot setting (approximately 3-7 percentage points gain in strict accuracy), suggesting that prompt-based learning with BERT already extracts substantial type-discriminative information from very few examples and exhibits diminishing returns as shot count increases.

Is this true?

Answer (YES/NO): NO